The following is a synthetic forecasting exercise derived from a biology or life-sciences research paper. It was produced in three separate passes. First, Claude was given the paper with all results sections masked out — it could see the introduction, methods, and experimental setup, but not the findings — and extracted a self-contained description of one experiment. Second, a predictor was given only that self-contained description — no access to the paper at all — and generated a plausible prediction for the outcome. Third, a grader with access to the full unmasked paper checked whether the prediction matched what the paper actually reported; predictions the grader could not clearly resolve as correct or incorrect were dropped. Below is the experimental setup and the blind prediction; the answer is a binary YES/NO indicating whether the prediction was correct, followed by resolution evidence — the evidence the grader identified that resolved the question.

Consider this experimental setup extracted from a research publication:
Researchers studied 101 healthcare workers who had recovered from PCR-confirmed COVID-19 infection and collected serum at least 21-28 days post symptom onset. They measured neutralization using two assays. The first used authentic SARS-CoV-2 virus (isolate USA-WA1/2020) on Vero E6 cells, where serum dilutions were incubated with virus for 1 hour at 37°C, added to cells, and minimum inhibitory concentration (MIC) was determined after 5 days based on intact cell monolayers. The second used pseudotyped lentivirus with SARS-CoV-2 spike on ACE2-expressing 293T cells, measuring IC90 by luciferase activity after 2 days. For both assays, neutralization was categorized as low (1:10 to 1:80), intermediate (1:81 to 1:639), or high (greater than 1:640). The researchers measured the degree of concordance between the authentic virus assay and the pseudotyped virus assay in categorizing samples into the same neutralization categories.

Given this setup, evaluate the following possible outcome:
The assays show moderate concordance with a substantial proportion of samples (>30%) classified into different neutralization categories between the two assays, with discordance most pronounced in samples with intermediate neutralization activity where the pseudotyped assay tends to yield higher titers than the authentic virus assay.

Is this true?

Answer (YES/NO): NO